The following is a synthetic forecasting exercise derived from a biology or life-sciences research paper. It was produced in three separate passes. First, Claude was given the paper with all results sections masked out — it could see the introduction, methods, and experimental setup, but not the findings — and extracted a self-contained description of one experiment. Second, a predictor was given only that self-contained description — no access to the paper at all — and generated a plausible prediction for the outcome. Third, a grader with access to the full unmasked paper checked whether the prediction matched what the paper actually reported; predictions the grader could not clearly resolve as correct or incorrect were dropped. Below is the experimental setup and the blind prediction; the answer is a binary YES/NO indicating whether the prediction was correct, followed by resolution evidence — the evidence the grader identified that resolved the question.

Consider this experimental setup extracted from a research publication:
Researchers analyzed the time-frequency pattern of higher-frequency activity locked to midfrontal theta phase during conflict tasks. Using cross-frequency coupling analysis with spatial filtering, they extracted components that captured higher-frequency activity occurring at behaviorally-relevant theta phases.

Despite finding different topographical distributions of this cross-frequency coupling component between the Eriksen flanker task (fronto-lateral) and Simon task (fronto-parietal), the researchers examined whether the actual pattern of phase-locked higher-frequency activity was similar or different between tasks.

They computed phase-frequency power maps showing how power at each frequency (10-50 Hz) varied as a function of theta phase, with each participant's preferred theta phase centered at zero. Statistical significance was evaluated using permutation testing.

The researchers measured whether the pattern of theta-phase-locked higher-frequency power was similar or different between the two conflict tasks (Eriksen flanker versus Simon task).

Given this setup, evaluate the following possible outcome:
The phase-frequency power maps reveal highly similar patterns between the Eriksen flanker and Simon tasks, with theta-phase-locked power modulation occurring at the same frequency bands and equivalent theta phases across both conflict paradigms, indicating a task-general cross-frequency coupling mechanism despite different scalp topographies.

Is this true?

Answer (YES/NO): YES